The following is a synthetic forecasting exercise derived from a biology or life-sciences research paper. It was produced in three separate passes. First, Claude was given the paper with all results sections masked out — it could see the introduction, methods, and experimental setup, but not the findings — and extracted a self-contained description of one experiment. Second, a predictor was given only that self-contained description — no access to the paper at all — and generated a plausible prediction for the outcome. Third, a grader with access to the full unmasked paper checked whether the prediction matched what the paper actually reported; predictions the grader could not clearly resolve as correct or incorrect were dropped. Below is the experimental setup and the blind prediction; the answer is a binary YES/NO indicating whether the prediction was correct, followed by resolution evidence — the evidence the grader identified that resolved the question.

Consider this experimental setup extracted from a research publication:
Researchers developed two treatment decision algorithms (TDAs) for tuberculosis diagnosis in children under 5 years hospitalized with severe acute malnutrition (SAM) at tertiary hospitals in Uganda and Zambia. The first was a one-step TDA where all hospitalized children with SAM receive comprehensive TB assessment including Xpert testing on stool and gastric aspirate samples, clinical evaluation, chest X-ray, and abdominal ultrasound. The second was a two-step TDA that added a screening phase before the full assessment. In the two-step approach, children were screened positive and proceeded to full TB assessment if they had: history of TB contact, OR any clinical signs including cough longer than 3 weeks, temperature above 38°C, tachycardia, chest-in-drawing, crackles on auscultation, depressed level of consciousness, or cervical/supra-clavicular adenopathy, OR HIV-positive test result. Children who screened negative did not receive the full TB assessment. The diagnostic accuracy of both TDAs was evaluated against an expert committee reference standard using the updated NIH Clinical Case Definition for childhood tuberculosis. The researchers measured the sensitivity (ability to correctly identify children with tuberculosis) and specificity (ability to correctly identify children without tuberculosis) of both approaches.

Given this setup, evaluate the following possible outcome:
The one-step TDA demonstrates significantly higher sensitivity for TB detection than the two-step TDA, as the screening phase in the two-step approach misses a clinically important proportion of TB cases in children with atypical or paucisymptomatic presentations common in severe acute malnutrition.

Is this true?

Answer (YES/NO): NO